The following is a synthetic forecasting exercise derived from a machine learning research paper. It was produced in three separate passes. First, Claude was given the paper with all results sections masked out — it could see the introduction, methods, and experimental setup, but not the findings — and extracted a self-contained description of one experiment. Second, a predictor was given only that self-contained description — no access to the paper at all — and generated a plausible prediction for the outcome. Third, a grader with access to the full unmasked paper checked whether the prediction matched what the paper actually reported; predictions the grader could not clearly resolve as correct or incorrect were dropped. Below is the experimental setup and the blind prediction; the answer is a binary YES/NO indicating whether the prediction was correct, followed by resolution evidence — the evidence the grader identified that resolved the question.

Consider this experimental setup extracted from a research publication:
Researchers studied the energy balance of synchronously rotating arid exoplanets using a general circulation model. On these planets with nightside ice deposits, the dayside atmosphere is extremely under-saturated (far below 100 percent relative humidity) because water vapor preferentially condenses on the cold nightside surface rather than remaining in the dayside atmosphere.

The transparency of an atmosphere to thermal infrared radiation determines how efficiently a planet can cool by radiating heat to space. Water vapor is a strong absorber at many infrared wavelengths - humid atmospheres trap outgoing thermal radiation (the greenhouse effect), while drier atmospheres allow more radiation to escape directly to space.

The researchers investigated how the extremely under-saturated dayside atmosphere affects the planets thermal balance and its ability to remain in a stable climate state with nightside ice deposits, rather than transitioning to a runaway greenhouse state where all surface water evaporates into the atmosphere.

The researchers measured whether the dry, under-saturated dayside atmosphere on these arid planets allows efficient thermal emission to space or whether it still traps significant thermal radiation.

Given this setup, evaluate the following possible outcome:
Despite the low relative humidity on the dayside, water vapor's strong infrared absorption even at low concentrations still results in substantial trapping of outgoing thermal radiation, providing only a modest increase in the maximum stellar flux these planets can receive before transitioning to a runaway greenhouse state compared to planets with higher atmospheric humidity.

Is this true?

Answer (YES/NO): NO